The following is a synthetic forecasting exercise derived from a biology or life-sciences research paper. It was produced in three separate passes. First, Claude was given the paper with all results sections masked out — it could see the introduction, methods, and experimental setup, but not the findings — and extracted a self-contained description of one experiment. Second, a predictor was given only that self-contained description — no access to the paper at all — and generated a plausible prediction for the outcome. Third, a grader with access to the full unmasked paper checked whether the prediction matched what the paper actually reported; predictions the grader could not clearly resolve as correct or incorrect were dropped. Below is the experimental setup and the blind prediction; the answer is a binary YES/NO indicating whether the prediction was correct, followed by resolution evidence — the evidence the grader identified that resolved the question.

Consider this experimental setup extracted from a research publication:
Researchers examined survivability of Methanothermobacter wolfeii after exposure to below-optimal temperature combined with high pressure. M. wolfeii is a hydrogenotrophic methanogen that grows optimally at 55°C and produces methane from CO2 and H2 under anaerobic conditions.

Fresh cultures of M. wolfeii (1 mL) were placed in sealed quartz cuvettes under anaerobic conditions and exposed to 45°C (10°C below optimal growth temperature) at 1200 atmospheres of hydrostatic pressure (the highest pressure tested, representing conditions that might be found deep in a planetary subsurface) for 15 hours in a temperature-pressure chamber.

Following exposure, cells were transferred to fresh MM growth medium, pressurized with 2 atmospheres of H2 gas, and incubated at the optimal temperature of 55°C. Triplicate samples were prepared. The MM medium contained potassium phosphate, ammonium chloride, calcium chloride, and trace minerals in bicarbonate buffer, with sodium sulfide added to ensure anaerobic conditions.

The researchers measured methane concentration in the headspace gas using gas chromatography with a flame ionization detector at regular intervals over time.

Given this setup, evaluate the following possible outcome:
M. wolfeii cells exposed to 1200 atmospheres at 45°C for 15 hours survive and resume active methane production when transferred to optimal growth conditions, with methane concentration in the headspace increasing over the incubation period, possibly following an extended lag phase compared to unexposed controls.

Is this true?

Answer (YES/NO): YES